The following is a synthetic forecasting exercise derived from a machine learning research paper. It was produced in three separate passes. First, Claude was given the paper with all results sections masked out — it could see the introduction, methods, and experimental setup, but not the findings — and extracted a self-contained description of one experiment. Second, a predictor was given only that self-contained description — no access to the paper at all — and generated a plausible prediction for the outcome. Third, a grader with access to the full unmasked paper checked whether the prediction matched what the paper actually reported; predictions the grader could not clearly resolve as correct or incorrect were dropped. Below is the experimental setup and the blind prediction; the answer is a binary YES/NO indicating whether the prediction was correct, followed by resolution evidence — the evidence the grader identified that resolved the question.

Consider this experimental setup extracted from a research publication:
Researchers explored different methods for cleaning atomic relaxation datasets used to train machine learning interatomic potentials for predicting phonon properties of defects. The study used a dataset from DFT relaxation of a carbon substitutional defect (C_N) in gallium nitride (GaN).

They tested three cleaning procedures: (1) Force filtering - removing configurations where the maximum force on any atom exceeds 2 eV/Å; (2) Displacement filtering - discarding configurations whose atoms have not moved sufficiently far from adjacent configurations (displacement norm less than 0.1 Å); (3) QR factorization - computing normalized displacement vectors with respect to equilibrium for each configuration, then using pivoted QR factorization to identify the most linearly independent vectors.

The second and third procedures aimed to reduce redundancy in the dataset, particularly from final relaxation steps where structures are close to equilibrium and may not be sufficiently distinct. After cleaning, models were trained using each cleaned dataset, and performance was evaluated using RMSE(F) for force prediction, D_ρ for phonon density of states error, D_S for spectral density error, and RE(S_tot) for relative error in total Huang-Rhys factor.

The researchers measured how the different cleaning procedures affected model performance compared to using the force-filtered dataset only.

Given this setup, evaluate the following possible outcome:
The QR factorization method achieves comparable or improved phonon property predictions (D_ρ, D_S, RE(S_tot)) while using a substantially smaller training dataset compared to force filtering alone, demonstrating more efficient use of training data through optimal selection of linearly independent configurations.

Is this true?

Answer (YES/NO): NO